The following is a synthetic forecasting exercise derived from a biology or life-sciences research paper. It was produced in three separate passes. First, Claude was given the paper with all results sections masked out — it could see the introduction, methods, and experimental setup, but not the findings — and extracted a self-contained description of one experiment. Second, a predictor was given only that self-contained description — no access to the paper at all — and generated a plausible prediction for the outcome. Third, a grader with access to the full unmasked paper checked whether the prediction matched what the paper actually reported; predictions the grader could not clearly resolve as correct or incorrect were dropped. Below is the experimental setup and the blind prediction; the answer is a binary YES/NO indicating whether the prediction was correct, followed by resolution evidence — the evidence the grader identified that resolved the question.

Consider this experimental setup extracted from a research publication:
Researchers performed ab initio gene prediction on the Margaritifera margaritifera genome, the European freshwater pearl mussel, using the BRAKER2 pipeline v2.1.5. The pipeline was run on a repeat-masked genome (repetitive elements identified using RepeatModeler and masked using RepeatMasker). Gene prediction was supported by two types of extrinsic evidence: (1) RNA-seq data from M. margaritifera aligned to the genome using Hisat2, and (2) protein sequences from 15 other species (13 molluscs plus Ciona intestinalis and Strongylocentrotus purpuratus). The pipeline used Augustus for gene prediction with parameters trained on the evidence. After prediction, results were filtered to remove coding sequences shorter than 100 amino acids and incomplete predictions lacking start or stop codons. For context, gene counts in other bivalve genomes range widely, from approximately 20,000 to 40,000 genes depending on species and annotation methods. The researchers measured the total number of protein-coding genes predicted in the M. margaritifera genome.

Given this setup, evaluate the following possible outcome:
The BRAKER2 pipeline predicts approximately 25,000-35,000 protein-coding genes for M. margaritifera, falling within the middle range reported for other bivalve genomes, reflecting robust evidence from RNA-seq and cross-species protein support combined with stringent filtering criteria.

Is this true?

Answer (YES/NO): NO